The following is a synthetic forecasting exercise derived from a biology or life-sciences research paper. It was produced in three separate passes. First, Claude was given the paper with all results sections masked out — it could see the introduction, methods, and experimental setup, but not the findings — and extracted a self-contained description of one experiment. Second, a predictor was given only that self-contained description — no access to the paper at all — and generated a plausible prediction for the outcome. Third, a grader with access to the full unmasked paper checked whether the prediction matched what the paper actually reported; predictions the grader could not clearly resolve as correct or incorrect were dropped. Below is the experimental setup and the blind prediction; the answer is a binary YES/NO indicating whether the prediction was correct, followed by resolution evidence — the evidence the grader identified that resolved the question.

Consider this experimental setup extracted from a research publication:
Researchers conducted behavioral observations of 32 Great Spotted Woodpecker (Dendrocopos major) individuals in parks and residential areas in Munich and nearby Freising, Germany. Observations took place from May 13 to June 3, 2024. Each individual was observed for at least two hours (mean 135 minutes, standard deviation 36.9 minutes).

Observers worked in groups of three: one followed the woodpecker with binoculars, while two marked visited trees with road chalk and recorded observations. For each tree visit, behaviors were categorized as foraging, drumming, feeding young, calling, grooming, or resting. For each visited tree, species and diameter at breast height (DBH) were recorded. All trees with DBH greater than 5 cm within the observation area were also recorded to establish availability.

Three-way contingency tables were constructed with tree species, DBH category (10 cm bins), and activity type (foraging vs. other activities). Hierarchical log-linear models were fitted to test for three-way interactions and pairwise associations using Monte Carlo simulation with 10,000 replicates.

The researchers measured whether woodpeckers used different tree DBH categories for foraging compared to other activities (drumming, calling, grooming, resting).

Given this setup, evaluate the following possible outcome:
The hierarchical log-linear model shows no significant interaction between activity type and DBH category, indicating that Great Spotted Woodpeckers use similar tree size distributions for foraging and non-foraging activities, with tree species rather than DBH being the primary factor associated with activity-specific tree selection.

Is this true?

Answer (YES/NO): NO